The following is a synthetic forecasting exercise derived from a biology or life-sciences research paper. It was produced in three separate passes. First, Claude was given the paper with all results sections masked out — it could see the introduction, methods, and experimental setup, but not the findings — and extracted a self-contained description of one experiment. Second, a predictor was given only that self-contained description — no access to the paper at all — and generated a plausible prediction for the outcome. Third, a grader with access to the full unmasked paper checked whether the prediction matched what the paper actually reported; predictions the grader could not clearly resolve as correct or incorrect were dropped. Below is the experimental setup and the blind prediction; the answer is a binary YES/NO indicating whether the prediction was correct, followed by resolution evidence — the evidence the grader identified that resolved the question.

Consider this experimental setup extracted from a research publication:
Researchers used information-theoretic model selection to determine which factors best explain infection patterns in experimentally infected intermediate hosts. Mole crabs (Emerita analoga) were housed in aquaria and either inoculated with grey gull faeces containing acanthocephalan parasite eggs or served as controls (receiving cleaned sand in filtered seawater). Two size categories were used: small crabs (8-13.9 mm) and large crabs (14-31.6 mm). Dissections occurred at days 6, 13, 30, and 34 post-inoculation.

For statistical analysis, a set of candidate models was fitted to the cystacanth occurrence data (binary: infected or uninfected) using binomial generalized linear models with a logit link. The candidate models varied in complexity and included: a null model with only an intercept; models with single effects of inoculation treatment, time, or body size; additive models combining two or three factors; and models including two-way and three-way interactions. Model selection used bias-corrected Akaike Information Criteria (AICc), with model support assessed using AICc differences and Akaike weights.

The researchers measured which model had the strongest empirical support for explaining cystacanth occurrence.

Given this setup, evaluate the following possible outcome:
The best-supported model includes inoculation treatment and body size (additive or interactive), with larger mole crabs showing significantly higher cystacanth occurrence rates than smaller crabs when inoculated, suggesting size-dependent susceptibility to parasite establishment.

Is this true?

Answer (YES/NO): NO